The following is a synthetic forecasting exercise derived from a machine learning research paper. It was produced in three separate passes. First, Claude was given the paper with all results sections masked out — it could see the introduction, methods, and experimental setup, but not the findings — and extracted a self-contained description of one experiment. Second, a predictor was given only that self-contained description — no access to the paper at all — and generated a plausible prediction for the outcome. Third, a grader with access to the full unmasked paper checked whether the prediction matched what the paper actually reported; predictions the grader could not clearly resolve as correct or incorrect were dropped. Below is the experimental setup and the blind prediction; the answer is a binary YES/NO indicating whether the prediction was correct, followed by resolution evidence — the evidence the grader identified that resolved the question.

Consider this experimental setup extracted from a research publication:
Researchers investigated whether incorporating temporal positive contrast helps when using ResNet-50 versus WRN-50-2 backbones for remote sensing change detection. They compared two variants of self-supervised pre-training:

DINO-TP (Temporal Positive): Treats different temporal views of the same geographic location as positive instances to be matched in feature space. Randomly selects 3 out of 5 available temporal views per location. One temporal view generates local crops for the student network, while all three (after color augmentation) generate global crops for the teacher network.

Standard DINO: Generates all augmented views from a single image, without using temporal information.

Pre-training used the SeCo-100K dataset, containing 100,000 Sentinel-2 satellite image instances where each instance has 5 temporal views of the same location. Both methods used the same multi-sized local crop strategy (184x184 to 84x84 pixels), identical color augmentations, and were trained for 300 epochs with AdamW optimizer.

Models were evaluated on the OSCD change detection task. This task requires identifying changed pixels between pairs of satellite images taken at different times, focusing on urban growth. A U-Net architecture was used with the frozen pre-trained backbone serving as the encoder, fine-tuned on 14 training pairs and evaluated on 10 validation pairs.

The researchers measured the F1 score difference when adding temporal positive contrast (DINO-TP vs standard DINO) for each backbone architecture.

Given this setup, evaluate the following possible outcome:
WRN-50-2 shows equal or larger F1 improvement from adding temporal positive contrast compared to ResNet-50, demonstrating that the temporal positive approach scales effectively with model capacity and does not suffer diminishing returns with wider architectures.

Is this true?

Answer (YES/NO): NO